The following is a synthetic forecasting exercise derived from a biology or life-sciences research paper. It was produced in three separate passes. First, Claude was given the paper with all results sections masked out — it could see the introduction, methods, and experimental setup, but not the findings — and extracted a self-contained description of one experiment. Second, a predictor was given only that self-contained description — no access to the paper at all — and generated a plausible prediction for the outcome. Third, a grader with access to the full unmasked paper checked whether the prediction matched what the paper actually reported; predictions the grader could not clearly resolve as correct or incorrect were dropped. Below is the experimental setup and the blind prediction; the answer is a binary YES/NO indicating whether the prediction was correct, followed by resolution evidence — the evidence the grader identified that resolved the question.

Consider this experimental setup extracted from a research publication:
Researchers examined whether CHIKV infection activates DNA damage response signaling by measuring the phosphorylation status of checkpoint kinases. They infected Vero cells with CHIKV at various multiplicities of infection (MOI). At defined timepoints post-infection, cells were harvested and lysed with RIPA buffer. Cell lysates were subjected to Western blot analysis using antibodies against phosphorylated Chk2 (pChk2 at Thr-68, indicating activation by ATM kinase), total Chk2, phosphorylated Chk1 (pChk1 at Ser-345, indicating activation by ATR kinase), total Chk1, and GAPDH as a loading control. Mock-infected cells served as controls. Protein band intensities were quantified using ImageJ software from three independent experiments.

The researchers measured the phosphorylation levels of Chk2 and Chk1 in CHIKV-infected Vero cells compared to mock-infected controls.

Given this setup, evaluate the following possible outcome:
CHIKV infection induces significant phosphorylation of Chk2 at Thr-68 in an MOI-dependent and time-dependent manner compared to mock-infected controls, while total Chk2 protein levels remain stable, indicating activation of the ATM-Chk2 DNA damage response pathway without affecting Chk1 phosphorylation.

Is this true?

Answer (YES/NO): NO